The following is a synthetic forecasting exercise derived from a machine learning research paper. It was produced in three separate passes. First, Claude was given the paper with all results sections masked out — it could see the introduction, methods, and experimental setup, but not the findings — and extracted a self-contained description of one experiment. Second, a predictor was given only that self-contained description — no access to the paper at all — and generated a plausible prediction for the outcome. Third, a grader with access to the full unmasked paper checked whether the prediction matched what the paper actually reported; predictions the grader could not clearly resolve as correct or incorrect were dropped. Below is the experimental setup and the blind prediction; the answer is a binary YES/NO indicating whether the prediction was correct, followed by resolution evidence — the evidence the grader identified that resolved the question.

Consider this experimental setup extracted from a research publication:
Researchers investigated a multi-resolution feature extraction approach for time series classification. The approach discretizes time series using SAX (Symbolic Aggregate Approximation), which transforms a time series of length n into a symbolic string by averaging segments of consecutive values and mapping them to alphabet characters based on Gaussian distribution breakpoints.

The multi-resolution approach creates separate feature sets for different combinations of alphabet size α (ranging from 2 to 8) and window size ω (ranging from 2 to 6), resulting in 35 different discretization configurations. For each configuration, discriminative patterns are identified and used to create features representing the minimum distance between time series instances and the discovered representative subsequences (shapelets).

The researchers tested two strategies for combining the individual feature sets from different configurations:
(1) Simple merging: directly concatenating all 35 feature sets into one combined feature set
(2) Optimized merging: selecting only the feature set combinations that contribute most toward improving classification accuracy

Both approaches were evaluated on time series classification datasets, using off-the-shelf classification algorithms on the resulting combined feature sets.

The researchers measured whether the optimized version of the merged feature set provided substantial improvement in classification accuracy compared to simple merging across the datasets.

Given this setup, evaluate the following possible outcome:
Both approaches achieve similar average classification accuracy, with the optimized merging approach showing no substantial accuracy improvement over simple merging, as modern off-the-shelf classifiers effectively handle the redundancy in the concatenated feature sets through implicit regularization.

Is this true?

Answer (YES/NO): YES